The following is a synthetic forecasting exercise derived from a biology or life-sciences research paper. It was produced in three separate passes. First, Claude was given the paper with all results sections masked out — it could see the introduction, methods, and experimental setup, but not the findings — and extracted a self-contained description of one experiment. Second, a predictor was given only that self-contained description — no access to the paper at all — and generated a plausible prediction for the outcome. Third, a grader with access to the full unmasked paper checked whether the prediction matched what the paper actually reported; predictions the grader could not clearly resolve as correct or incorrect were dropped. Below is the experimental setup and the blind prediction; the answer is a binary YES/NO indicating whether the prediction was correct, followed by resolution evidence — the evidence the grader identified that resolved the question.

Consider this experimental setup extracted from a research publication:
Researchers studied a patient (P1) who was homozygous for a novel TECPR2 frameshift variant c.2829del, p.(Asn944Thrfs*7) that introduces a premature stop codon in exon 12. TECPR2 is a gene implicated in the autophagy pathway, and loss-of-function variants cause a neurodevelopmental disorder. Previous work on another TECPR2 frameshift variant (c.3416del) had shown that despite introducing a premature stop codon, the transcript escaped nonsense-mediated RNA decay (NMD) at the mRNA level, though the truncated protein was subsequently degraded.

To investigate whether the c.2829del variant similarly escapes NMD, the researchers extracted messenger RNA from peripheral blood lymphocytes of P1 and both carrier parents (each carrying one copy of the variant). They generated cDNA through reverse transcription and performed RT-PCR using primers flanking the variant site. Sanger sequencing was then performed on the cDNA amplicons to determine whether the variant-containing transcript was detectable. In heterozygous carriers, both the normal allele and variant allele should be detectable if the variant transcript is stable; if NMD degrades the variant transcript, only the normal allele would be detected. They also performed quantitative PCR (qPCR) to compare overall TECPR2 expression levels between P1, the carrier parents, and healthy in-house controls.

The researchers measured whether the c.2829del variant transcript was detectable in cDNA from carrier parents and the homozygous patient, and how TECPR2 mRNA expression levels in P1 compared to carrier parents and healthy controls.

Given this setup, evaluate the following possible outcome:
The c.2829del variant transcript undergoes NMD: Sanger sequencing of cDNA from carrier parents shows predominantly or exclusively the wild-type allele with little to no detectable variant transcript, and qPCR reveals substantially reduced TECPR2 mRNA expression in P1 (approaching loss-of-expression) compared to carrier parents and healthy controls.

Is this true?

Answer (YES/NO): NO